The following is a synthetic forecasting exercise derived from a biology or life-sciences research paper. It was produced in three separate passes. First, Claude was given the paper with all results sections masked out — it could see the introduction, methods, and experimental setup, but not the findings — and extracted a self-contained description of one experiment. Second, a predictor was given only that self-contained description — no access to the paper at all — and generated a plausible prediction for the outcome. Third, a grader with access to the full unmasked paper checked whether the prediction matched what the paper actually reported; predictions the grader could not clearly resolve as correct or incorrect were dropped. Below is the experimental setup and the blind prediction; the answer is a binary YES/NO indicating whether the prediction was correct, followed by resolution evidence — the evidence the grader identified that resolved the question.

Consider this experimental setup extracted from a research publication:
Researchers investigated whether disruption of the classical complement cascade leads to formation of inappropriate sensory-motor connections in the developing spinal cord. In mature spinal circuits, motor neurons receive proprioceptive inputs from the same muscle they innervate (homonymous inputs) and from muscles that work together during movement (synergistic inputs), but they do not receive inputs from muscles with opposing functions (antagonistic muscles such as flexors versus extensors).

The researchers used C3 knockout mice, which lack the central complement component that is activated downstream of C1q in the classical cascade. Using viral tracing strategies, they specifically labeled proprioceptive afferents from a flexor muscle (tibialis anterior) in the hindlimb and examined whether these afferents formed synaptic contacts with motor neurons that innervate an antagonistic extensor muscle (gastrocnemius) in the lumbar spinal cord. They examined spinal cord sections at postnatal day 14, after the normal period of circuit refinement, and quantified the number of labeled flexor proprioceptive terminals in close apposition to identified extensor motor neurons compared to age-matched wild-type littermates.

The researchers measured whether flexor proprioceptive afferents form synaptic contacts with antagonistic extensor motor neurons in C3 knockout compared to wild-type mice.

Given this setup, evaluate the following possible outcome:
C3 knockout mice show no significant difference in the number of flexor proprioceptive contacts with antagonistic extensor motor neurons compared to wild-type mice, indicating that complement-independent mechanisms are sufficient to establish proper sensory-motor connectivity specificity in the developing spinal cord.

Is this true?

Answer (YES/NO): NO